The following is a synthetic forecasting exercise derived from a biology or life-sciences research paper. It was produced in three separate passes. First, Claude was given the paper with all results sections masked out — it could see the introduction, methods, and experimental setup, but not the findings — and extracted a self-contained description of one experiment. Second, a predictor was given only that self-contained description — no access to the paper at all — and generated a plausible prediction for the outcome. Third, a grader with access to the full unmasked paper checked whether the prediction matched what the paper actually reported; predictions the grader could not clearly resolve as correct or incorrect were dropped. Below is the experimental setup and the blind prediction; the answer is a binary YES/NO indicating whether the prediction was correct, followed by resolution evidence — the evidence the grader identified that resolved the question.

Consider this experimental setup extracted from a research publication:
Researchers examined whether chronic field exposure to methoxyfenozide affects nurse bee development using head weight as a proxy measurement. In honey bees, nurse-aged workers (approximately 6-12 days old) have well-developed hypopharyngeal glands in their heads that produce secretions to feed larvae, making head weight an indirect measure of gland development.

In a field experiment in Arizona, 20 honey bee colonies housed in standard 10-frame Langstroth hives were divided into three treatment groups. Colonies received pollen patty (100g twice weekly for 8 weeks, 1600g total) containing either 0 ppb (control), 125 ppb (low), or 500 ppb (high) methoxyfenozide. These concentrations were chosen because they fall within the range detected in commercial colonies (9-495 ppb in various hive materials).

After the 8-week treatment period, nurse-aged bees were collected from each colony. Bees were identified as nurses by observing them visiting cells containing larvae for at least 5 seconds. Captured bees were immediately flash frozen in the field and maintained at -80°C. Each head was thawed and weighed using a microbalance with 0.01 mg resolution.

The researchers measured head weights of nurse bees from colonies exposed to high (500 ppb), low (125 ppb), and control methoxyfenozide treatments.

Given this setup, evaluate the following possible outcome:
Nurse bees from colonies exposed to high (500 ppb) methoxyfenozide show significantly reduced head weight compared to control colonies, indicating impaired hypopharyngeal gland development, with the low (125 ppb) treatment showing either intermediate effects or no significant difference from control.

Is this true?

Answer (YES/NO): NO